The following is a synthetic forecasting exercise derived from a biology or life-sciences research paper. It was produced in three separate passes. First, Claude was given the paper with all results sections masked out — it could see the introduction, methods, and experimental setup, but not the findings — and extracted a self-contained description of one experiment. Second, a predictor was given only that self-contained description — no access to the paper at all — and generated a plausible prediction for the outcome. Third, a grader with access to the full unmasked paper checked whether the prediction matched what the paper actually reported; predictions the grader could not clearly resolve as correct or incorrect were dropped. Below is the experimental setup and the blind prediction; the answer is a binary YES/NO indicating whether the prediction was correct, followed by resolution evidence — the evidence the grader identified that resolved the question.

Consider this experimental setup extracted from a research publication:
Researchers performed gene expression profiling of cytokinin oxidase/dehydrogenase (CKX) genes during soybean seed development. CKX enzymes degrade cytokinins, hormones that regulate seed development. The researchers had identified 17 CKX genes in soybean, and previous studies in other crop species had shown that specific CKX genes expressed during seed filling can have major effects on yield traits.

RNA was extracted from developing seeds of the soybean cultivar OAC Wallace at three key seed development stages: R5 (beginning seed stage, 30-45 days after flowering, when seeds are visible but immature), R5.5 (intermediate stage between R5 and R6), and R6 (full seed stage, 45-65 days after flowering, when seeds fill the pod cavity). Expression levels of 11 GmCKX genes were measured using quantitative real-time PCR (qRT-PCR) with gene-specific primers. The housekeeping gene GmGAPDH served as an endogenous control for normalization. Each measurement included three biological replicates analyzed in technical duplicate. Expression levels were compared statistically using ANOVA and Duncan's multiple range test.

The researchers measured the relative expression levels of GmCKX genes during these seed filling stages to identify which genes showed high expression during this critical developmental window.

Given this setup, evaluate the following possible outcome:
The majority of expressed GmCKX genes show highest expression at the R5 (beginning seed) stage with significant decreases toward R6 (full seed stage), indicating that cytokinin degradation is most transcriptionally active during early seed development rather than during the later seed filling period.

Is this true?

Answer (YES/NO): NO